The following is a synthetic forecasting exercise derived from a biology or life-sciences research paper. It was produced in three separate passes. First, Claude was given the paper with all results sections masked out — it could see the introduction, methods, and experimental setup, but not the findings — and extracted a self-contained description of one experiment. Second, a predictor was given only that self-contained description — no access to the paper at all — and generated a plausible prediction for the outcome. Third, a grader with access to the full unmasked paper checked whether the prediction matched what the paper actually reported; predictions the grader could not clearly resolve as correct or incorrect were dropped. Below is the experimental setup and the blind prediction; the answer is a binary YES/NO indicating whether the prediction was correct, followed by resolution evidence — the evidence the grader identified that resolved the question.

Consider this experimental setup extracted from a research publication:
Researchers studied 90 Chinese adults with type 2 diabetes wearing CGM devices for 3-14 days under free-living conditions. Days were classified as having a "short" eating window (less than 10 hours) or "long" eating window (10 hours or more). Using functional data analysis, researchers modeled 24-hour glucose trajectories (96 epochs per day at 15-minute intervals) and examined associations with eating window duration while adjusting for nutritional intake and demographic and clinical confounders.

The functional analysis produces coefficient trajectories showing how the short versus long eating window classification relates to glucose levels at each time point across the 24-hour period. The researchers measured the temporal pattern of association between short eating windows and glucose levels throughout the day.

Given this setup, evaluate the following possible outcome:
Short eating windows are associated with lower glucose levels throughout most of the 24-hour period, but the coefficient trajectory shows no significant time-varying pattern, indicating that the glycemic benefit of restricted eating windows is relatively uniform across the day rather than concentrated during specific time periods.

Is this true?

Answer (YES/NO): NO